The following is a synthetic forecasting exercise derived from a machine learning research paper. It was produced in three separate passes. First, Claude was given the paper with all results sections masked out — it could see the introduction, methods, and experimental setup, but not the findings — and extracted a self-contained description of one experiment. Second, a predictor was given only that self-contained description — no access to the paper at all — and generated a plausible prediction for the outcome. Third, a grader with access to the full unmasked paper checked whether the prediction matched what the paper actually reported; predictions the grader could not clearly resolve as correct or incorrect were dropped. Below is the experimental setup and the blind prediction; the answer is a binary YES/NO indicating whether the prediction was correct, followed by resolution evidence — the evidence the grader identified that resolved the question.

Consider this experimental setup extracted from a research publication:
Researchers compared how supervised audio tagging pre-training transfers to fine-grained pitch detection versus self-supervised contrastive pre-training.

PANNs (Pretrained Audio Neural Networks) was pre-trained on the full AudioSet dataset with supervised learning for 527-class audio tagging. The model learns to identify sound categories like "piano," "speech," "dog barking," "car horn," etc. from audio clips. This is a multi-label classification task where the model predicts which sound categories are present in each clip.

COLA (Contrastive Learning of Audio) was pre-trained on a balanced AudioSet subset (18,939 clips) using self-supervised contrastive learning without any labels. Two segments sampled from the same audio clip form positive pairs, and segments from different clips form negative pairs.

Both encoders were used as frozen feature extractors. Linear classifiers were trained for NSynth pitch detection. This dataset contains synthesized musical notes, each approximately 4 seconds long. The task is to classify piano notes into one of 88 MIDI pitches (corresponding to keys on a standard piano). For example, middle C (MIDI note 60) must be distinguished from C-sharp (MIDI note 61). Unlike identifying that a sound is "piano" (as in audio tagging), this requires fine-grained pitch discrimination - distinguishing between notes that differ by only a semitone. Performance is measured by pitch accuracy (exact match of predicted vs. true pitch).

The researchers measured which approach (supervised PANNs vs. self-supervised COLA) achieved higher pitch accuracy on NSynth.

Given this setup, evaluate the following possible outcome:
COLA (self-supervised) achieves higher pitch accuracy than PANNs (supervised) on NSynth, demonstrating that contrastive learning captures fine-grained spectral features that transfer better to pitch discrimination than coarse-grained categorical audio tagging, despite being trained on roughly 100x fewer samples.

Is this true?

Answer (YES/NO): YES